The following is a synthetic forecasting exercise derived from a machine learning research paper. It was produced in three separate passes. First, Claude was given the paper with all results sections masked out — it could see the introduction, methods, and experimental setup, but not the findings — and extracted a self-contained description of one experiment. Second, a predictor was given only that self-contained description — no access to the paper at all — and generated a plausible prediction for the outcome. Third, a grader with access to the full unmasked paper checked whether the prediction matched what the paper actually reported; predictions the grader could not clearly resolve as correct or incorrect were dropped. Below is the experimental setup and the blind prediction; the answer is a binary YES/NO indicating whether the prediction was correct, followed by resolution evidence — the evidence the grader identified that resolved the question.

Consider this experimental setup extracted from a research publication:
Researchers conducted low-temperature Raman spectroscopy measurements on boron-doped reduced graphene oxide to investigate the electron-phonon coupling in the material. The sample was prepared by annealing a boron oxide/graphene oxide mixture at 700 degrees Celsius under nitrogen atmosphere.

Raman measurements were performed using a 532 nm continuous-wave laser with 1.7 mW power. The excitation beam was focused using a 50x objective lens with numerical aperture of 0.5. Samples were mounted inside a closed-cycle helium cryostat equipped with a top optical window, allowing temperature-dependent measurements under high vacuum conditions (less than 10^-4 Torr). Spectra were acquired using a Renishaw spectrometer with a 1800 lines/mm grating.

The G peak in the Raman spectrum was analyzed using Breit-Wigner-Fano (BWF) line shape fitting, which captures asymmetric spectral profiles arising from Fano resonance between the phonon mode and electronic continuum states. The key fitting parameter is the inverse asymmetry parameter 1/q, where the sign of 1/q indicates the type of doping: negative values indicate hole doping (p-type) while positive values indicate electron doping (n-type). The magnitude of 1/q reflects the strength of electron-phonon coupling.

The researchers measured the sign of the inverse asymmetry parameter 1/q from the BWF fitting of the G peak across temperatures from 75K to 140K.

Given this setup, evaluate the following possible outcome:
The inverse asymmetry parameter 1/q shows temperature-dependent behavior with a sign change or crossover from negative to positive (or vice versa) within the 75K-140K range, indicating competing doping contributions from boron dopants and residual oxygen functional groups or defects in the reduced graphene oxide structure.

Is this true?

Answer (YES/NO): NO